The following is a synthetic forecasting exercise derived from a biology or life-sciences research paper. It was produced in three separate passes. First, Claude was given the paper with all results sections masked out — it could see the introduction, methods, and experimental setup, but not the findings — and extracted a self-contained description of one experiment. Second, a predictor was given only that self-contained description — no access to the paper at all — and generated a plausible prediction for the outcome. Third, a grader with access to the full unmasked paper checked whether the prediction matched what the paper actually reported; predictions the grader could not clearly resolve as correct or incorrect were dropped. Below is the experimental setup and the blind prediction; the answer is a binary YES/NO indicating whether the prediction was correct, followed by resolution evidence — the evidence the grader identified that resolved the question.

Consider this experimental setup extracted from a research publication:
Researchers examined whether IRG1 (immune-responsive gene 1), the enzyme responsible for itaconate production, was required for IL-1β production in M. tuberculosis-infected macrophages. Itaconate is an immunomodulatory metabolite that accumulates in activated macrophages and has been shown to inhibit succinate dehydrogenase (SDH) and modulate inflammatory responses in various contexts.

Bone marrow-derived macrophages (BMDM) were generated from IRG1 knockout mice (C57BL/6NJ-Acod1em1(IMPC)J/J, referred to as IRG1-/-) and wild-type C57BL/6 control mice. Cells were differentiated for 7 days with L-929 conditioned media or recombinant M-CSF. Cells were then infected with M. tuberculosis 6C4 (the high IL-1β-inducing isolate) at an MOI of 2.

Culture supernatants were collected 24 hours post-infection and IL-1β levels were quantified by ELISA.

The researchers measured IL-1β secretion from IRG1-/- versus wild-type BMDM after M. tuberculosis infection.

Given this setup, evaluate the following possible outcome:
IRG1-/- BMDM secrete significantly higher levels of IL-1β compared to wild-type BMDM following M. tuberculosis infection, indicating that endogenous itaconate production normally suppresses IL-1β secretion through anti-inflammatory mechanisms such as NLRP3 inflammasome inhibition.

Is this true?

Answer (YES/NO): NO